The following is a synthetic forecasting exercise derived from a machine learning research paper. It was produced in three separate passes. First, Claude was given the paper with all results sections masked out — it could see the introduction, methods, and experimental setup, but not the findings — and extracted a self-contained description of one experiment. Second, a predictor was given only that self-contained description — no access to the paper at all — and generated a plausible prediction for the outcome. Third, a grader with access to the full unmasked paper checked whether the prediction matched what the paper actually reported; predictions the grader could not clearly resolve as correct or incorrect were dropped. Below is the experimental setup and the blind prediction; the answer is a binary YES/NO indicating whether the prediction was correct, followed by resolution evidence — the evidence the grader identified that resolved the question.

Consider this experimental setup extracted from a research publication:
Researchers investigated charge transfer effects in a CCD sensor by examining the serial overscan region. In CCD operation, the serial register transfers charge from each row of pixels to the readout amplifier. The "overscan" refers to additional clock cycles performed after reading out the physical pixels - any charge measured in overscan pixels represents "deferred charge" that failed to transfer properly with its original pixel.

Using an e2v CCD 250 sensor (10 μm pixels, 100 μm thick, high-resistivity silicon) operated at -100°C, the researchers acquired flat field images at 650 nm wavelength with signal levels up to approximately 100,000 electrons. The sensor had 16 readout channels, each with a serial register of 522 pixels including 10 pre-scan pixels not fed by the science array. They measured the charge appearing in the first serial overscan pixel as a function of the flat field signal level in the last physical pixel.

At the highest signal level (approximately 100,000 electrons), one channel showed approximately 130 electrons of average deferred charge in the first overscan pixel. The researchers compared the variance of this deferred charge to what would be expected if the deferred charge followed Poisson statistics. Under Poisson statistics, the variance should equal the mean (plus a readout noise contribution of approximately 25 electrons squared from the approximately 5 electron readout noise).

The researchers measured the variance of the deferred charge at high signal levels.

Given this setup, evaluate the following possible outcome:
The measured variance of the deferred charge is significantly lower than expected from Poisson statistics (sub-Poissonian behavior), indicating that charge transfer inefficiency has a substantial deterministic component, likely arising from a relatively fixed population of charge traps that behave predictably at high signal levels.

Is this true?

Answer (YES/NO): YES